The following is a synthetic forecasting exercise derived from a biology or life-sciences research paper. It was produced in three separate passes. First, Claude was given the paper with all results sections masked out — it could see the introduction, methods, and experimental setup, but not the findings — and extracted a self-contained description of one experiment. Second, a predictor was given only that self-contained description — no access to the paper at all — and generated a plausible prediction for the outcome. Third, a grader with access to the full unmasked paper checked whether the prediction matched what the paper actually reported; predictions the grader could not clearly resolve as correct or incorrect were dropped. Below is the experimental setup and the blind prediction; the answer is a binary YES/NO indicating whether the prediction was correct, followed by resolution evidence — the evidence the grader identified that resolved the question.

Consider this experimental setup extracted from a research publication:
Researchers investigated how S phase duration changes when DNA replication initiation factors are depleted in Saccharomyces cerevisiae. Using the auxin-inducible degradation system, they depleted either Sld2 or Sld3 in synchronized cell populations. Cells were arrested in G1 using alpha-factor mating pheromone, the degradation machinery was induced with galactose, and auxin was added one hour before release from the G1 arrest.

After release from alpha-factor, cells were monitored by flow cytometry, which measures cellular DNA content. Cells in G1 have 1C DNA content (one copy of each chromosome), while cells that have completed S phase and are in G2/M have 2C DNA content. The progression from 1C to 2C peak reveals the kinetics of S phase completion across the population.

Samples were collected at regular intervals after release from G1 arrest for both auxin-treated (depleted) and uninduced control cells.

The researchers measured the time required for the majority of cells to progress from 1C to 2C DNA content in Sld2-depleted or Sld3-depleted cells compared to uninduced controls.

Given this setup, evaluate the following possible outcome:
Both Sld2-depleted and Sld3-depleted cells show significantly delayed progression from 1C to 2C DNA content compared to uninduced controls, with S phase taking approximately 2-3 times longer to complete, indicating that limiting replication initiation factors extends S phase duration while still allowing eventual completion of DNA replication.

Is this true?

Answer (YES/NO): YES